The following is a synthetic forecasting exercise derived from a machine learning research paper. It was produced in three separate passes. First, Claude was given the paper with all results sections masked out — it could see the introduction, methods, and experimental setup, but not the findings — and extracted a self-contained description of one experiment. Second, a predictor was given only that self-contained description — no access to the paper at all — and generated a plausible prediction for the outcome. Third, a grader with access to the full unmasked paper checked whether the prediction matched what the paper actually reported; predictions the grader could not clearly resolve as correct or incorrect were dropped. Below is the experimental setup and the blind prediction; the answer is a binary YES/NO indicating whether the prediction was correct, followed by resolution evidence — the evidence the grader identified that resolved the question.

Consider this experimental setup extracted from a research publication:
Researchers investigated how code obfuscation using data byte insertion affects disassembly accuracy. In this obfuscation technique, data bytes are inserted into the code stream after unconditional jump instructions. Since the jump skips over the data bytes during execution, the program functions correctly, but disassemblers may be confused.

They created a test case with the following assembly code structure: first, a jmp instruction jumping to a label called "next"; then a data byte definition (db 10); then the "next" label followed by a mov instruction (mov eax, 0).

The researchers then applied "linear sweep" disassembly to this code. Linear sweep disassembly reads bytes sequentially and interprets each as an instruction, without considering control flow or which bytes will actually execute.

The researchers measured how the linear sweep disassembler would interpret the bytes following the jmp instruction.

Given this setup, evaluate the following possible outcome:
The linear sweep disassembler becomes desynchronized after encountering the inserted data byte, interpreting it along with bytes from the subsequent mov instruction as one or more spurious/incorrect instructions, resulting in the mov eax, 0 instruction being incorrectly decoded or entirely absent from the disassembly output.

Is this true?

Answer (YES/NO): YES